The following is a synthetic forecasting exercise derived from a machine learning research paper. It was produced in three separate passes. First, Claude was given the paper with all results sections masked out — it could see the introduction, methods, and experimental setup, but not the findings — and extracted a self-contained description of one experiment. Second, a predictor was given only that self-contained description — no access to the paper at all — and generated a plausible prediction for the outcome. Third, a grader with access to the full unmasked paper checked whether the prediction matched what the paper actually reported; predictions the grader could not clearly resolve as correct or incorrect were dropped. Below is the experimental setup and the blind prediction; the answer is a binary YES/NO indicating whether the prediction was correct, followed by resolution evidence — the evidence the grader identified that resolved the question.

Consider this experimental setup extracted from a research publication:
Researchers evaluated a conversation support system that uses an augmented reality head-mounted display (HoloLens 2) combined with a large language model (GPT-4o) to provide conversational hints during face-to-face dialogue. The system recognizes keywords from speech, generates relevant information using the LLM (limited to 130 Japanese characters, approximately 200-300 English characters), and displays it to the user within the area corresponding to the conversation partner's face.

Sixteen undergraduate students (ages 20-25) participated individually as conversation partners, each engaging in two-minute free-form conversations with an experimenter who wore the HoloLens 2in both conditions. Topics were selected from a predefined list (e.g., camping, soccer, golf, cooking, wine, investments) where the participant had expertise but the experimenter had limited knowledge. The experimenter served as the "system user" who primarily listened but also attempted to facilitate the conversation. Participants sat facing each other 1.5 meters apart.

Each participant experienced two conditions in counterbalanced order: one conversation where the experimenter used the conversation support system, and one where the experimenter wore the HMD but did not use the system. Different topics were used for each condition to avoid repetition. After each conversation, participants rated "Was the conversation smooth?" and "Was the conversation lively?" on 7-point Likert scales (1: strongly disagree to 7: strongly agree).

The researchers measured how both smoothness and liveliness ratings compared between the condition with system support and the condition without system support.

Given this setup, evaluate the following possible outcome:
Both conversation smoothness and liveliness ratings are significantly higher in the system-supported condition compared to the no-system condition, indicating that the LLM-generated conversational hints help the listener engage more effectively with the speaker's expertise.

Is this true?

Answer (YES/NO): NO